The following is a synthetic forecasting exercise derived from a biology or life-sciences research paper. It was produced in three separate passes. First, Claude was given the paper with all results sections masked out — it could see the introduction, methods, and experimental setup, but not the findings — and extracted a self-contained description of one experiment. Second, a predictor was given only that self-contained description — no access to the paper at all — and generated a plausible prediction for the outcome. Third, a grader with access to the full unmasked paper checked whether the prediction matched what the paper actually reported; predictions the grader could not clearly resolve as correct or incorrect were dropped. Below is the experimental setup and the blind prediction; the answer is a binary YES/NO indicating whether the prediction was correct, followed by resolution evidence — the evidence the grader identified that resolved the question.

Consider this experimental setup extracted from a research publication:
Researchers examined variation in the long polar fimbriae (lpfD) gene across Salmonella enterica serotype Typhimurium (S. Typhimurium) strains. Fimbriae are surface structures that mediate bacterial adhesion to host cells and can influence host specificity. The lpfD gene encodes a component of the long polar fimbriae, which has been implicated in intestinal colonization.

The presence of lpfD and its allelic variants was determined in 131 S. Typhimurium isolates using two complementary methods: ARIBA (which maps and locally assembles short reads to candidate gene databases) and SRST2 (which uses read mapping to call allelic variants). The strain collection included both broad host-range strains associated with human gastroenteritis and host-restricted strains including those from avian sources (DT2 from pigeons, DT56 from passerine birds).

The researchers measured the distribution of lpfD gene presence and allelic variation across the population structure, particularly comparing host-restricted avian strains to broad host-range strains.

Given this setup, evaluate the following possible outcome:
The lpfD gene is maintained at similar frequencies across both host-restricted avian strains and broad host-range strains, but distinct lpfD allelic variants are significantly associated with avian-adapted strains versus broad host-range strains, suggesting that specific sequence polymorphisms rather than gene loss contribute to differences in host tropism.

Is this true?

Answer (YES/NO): NO